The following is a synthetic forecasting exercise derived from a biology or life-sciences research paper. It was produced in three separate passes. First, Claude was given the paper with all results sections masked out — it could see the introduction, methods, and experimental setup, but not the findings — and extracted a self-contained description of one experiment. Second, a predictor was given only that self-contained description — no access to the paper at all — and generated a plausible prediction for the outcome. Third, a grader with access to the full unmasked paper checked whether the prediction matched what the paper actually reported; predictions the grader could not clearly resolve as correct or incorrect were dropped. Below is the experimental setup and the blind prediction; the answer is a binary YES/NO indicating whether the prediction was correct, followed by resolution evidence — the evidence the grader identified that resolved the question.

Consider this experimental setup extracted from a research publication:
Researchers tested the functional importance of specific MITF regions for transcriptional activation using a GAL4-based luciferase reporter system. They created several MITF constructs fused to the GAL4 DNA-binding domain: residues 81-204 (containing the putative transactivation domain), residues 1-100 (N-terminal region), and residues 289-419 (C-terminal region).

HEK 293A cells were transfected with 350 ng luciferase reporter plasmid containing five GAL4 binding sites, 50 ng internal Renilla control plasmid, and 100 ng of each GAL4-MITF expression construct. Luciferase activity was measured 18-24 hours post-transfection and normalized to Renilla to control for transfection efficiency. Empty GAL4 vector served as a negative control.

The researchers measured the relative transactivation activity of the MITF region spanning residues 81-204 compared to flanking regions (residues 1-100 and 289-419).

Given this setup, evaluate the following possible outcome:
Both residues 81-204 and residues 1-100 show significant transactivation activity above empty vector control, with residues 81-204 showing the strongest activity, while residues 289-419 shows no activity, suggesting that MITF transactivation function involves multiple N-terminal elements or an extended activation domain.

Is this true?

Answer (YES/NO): NO